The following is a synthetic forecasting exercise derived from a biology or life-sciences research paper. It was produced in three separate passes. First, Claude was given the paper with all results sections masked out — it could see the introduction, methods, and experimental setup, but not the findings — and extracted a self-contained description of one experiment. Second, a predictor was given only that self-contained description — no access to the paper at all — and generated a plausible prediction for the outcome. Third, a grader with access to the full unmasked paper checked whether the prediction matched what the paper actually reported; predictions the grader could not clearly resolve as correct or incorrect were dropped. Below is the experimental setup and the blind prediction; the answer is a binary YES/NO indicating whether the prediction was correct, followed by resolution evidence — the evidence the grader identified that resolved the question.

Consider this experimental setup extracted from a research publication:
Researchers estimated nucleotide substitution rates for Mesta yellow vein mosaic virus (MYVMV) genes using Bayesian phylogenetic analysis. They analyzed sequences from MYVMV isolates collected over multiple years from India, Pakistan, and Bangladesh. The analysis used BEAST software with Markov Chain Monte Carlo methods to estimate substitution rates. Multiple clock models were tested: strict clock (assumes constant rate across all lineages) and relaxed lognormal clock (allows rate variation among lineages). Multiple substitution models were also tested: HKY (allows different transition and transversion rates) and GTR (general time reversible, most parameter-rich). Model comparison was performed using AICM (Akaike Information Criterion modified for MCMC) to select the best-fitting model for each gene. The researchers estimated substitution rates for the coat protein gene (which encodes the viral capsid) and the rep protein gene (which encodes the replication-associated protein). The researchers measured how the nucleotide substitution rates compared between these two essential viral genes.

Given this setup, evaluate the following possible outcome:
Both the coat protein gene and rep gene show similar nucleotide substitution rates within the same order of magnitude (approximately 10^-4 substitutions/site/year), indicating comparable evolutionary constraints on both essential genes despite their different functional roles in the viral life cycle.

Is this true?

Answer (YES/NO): NO